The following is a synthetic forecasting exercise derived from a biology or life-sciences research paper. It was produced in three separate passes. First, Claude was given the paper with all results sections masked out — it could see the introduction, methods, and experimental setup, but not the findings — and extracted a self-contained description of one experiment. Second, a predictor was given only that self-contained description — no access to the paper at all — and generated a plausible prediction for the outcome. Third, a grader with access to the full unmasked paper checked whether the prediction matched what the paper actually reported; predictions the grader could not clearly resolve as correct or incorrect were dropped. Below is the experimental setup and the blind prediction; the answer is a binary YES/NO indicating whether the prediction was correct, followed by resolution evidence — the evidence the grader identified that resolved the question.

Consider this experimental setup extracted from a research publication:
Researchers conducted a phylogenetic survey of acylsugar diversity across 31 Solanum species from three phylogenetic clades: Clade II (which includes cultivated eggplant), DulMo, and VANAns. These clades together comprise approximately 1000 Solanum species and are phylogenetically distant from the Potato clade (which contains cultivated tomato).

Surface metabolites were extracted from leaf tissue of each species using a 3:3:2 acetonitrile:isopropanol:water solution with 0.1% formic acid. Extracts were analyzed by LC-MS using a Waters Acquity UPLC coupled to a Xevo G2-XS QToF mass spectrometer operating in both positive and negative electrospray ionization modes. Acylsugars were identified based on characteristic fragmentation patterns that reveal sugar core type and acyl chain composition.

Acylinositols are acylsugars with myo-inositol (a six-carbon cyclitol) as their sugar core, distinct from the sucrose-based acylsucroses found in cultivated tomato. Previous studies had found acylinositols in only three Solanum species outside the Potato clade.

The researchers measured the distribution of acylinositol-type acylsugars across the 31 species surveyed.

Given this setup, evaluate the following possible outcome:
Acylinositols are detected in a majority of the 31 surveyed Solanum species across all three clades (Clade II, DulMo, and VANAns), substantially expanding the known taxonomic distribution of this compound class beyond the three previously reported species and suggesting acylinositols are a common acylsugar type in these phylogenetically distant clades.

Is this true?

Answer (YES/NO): YES